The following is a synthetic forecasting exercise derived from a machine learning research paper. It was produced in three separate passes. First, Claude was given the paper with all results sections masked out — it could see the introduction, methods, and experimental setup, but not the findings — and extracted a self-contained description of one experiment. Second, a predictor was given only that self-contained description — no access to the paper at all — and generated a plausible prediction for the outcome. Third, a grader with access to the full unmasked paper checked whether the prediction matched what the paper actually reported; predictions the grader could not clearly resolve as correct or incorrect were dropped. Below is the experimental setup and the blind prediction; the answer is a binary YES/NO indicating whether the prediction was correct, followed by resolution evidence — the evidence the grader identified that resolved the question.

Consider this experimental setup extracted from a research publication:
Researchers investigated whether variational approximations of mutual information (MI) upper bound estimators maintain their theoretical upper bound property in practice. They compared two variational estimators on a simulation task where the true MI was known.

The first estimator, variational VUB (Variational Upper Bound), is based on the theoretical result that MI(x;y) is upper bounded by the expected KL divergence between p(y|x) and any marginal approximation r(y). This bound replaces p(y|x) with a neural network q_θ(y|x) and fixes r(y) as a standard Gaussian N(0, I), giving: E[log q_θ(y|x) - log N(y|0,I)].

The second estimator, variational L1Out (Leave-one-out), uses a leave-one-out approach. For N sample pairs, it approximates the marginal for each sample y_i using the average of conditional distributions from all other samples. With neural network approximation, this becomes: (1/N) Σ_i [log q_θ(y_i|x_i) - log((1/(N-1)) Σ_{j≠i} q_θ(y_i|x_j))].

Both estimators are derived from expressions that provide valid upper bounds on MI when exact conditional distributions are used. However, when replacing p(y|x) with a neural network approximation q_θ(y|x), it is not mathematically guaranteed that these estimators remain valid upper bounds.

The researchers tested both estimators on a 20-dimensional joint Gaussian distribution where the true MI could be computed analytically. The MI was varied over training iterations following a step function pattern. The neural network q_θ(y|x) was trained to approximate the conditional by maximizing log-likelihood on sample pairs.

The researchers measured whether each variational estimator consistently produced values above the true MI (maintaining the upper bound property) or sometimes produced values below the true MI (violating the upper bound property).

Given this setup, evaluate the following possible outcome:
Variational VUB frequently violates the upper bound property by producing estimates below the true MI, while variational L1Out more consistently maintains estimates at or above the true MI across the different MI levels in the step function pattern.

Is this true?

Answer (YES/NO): NO